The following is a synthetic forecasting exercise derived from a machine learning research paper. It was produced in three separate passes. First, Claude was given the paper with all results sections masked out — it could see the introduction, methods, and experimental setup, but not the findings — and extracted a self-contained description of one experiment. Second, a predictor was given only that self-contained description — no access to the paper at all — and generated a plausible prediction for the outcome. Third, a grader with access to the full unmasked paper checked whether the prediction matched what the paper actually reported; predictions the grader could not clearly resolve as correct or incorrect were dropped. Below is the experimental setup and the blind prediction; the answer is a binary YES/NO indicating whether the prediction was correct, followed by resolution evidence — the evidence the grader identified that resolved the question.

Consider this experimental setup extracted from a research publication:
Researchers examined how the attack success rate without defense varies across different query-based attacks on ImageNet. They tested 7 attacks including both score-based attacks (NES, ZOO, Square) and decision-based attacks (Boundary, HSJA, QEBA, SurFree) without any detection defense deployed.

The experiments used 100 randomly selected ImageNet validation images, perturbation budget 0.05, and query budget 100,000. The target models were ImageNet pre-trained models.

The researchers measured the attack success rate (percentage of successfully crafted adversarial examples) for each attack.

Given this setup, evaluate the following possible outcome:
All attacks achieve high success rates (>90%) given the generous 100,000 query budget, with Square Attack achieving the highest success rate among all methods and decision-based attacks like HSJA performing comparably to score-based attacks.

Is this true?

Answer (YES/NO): NO